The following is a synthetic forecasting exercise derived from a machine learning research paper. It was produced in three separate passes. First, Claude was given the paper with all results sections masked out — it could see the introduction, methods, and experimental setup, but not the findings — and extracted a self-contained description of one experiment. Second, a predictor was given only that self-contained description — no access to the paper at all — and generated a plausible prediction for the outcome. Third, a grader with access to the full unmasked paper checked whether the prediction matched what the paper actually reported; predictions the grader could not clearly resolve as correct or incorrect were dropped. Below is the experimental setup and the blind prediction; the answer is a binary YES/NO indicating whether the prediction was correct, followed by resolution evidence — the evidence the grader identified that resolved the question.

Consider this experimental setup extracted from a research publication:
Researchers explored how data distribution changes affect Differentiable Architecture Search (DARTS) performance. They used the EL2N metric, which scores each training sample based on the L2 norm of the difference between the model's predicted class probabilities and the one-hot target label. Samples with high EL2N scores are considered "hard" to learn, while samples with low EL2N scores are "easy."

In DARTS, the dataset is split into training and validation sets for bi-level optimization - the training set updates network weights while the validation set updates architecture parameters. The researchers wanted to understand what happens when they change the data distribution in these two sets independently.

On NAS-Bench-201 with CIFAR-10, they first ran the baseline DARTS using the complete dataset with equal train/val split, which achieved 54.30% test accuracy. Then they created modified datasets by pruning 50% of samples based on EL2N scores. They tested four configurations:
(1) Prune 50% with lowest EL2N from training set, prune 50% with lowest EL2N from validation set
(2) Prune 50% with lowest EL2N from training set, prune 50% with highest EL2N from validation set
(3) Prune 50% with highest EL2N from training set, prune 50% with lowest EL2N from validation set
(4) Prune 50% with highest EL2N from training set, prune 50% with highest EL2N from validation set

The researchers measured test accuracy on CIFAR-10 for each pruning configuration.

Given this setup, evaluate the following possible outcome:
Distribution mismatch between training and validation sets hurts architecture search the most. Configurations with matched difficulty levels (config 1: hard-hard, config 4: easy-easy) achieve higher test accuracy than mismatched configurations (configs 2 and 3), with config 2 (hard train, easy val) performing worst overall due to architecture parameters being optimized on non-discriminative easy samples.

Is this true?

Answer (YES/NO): NO